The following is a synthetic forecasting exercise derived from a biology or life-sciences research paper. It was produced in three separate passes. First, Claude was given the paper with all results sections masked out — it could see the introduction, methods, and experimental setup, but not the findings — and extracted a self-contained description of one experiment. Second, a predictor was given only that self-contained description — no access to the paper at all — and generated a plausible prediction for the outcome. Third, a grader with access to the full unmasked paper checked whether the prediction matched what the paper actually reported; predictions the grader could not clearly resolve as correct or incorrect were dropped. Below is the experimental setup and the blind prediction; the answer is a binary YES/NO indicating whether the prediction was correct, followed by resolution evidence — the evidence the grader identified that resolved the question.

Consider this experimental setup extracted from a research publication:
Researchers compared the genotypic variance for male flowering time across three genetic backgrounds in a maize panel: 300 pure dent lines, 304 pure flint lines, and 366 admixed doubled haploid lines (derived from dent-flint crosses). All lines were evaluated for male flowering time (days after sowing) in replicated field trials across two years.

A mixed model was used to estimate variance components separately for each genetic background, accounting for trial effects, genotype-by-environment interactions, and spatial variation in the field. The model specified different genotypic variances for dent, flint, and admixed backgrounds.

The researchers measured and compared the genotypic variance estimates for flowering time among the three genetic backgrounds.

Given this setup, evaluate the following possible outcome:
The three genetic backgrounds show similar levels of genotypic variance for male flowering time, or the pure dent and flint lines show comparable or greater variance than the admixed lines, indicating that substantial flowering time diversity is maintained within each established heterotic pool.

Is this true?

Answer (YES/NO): YES